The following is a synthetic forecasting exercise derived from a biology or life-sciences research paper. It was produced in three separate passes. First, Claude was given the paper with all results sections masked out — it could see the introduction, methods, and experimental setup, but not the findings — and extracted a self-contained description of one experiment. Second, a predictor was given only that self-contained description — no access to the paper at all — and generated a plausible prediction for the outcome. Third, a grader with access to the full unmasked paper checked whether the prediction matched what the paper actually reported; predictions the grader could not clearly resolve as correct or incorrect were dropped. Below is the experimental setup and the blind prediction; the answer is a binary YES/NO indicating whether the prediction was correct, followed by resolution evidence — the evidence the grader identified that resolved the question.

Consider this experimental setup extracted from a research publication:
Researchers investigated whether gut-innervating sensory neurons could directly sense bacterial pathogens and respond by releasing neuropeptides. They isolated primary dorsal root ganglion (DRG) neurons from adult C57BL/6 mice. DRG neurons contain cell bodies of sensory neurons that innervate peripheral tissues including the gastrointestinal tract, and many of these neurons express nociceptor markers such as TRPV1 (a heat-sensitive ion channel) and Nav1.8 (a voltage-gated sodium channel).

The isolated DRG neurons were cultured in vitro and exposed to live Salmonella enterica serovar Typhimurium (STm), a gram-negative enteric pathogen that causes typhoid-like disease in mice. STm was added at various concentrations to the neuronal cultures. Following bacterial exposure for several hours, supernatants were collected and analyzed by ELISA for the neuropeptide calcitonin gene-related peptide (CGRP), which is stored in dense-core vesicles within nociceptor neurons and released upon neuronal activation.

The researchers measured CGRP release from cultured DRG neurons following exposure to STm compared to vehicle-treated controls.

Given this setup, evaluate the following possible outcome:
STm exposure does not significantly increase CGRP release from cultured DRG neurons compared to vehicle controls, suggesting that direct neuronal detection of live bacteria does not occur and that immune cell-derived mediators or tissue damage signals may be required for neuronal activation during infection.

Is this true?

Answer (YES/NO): NO